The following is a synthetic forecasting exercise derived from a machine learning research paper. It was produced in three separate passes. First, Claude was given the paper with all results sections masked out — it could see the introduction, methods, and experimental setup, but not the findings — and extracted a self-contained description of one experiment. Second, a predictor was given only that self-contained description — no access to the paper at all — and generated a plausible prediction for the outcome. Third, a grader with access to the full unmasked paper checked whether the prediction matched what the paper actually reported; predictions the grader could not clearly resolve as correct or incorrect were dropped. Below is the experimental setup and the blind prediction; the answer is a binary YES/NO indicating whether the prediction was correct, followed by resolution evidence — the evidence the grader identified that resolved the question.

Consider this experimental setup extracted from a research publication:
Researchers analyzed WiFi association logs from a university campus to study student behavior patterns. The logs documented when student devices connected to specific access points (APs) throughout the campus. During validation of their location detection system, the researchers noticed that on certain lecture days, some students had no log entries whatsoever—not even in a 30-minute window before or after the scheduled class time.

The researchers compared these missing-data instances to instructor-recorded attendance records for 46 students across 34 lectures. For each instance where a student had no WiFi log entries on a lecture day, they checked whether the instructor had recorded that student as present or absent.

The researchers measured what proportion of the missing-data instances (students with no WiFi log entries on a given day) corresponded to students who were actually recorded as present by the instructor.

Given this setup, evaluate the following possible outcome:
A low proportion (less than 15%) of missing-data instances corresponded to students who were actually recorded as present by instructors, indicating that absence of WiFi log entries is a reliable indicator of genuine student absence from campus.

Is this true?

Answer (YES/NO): NO